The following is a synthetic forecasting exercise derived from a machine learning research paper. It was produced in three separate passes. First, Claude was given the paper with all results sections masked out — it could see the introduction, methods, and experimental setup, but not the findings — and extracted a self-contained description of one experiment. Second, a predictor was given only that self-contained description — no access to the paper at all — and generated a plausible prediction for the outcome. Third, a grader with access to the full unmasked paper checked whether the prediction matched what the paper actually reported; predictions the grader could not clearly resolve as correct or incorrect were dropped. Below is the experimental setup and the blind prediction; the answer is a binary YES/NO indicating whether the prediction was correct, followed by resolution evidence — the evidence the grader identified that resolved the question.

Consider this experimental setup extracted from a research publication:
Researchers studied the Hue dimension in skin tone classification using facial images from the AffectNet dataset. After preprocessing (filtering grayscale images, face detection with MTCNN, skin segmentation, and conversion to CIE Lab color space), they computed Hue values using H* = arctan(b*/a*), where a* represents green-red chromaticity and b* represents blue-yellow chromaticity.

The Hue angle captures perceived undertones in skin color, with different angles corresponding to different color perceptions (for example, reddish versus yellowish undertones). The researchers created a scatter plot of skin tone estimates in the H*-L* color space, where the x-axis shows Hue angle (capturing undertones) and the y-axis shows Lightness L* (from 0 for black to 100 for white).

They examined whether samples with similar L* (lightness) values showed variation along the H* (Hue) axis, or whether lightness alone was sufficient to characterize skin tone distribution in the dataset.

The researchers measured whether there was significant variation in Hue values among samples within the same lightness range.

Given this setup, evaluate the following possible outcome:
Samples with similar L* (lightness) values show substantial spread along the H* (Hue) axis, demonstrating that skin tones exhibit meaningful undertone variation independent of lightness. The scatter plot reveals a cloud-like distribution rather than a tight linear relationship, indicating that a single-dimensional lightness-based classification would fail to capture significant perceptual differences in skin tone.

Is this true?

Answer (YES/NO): YES